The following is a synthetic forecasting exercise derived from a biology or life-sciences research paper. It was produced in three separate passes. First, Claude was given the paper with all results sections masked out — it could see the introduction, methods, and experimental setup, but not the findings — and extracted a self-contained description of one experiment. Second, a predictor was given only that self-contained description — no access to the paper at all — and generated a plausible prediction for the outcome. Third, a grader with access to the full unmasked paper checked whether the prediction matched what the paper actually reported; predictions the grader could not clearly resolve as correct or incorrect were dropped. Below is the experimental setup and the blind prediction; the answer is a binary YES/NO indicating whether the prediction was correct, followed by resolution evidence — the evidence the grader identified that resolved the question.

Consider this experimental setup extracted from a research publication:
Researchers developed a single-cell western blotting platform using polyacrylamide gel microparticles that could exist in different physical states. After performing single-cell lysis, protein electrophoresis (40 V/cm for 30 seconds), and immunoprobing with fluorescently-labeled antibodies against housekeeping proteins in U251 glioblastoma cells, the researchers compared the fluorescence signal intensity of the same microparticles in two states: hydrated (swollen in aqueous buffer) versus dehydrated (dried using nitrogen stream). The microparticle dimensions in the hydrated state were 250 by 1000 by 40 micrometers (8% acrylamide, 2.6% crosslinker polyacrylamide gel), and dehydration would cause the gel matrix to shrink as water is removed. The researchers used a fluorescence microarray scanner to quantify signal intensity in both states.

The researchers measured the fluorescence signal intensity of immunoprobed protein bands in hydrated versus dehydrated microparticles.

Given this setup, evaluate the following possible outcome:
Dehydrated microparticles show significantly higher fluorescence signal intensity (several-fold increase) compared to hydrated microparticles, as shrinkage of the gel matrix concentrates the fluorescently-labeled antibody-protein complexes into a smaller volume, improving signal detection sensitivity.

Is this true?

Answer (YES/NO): NO